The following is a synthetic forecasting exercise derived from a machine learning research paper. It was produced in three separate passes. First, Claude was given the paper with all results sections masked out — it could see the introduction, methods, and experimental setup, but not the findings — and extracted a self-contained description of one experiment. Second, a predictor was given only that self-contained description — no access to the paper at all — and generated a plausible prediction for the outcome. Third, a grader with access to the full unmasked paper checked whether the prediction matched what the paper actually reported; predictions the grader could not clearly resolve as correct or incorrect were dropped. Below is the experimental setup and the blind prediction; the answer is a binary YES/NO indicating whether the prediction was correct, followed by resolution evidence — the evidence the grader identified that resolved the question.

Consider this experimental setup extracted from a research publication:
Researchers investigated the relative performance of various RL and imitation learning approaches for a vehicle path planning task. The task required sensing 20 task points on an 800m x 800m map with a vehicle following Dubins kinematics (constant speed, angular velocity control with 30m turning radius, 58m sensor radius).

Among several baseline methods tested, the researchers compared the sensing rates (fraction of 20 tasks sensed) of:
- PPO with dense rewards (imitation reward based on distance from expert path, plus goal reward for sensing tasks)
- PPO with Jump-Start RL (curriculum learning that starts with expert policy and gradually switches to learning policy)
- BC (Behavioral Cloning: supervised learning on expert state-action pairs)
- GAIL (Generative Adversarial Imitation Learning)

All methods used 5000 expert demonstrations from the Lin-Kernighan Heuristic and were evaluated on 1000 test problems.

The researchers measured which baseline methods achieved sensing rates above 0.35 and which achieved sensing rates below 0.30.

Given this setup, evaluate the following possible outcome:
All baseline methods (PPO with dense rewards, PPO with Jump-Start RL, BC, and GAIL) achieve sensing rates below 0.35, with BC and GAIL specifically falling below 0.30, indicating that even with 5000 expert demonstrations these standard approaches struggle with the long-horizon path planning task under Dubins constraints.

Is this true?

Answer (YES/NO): NO